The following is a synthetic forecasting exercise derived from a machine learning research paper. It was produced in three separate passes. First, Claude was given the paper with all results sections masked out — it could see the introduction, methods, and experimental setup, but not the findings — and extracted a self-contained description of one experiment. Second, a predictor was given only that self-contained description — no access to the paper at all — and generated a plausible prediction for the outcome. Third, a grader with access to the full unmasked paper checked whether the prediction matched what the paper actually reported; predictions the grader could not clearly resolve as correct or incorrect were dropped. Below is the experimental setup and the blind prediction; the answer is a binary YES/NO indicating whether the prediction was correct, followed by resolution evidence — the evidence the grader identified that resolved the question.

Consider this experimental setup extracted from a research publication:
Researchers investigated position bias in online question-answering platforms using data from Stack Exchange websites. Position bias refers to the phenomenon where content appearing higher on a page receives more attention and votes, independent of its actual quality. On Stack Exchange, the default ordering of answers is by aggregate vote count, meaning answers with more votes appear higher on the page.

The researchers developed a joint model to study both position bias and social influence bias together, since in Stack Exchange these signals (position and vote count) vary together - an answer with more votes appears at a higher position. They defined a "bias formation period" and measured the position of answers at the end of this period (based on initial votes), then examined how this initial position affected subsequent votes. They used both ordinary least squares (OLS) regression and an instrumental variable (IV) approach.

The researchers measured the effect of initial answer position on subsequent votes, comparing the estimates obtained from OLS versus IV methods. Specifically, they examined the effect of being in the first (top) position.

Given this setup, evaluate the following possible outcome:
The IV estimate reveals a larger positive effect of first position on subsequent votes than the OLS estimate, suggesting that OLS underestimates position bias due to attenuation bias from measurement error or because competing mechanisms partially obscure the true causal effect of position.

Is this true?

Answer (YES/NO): YES